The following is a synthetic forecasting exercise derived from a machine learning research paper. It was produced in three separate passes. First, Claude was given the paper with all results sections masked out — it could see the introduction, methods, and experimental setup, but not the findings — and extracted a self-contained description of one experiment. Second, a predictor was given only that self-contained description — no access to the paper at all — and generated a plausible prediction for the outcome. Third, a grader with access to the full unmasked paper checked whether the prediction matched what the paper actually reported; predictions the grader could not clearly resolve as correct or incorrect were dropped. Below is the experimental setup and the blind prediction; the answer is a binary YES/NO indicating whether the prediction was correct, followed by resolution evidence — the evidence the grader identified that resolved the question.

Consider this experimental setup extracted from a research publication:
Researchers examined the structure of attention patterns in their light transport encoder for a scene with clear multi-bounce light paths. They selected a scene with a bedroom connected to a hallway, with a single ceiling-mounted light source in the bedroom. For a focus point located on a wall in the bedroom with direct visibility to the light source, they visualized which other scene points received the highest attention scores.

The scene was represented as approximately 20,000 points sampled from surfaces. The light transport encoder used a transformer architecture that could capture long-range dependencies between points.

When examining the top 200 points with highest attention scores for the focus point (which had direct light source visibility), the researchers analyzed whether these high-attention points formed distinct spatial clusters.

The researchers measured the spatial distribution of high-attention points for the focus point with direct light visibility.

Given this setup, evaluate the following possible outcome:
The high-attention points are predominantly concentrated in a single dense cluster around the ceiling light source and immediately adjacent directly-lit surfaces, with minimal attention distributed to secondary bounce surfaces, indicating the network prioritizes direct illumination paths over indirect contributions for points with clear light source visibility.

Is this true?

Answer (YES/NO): NO